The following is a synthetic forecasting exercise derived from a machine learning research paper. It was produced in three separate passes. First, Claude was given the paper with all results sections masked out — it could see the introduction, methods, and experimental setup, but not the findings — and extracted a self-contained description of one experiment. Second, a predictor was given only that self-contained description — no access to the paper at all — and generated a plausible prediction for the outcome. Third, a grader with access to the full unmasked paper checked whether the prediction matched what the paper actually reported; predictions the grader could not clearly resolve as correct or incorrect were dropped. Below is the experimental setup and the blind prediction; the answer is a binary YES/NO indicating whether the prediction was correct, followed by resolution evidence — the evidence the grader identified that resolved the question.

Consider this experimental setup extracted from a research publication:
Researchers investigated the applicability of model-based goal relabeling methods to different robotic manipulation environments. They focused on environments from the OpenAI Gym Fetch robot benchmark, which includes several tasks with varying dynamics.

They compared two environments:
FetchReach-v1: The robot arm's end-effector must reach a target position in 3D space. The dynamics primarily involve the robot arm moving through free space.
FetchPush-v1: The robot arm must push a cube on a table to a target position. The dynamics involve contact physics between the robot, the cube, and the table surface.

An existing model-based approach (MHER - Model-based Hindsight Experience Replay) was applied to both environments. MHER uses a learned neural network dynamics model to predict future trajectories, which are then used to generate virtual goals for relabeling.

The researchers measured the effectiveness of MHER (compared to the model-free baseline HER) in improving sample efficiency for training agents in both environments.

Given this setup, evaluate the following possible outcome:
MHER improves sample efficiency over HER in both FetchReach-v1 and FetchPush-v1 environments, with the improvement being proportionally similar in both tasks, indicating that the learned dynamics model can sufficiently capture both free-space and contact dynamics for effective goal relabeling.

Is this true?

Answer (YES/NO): NO